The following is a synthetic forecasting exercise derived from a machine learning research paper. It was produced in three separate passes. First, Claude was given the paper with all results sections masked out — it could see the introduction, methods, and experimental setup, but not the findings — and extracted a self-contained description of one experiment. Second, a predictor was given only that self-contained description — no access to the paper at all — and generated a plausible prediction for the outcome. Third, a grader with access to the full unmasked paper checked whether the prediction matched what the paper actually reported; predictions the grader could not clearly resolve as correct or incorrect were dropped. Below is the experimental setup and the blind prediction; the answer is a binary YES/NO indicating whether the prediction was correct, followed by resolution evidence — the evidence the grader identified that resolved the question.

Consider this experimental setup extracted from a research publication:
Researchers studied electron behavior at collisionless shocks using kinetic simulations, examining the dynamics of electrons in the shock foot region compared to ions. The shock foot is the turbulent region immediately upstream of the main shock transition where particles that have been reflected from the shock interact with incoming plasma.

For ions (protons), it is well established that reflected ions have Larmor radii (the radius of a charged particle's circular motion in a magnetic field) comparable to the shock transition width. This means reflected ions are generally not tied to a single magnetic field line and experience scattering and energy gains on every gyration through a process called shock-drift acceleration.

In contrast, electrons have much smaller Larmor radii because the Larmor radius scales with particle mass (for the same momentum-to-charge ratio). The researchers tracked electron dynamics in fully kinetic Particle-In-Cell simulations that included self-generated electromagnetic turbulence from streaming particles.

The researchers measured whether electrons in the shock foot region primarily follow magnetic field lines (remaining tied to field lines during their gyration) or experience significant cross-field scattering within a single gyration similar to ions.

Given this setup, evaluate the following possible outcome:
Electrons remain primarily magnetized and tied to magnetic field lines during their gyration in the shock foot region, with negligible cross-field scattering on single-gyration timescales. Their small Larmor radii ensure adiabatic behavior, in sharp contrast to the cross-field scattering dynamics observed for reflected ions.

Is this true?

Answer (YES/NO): YES